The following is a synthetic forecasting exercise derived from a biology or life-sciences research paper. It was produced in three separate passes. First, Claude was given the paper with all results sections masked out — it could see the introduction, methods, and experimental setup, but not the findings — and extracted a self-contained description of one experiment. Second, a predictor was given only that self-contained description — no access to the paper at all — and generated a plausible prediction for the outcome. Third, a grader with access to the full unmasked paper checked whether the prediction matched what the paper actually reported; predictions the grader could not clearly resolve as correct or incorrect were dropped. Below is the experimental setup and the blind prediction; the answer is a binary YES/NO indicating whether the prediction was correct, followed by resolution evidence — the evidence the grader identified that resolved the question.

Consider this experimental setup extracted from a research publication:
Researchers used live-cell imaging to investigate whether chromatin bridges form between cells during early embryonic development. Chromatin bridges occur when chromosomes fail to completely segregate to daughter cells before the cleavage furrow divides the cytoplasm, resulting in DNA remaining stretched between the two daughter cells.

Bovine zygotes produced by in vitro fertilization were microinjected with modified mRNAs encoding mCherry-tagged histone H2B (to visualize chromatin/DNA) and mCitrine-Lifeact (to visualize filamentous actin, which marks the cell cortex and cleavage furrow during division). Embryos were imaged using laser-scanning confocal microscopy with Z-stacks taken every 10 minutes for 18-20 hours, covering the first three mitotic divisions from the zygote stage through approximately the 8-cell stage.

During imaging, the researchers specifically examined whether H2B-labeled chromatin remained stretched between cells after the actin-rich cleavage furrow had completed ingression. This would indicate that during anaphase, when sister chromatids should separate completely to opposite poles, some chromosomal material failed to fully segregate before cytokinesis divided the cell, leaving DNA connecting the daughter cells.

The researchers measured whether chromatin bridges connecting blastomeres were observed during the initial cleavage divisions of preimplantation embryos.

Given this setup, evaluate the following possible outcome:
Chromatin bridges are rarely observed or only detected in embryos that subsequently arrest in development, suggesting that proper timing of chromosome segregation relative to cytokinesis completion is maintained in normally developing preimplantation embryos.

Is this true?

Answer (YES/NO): NO